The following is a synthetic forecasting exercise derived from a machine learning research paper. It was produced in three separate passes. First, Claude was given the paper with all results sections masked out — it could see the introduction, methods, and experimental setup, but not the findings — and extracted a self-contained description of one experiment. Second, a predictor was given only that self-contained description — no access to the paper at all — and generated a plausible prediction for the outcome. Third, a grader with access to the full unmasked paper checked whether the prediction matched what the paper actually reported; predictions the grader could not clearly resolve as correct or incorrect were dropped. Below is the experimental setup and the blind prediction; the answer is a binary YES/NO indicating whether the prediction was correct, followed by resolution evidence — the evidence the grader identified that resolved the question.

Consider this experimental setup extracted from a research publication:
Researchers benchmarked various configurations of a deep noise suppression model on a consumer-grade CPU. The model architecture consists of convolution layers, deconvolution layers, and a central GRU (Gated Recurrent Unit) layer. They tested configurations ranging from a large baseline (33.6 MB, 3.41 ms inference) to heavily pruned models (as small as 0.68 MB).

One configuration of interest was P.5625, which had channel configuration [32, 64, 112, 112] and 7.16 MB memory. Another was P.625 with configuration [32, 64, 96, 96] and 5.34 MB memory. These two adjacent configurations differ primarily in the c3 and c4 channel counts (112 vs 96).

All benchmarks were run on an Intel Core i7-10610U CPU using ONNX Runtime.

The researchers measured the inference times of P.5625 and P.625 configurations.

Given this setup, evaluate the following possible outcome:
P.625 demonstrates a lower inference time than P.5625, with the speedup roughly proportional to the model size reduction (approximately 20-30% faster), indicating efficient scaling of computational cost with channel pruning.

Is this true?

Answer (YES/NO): NO